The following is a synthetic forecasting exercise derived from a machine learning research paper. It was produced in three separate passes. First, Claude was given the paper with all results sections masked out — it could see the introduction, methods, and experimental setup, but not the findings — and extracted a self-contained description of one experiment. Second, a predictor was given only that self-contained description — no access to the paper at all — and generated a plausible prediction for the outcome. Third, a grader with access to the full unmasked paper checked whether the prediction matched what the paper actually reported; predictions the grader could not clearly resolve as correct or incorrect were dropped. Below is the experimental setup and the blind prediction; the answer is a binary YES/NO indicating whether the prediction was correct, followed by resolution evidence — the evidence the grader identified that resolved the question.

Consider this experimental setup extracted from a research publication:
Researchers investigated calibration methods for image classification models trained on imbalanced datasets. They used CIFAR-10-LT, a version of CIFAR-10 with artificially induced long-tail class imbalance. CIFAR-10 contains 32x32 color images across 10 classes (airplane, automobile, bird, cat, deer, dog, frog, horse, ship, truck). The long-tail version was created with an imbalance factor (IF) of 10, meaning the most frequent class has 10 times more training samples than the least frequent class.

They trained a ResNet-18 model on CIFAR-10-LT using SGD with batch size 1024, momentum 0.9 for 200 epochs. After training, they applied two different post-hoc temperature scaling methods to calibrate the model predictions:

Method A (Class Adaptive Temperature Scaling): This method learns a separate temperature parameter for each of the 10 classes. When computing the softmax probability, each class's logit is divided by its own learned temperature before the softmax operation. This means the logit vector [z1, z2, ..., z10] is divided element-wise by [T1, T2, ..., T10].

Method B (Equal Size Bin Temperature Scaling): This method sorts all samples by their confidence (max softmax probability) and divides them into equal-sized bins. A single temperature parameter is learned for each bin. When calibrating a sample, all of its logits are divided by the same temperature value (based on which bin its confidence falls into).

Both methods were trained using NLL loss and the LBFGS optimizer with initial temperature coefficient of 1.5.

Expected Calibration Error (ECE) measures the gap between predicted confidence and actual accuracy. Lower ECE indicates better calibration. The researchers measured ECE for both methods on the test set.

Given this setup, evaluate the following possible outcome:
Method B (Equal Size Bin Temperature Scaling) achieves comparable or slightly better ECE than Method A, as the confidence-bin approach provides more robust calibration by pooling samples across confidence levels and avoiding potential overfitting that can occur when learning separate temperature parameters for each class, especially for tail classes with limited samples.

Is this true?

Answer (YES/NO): NO